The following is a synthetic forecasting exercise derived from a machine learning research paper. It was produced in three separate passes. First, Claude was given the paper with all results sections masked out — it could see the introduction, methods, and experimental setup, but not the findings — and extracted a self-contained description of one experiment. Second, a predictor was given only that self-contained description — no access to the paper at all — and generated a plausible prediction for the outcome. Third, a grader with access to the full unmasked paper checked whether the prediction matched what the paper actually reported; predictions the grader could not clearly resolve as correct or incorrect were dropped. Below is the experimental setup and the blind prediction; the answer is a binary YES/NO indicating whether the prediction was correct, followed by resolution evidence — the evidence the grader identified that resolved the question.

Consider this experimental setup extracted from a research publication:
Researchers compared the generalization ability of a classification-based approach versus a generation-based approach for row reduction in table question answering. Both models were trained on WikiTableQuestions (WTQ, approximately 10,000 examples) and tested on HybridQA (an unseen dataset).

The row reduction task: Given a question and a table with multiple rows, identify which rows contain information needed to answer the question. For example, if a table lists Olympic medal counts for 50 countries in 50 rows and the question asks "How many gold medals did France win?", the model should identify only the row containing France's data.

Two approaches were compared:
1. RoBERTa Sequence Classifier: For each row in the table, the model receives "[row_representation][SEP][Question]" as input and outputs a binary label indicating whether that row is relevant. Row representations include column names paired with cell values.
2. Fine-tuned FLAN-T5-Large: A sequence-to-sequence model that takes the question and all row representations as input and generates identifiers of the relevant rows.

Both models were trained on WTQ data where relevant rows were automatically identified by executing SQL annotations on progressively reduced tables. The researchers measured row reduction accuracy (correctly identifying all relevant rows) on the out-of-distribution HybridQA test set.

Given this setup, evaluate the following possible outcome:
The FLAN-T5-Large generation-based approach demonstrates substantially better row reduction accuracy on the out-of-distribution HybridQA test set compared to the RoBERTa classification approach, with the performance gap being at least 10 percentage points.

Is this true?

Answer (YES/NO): NO